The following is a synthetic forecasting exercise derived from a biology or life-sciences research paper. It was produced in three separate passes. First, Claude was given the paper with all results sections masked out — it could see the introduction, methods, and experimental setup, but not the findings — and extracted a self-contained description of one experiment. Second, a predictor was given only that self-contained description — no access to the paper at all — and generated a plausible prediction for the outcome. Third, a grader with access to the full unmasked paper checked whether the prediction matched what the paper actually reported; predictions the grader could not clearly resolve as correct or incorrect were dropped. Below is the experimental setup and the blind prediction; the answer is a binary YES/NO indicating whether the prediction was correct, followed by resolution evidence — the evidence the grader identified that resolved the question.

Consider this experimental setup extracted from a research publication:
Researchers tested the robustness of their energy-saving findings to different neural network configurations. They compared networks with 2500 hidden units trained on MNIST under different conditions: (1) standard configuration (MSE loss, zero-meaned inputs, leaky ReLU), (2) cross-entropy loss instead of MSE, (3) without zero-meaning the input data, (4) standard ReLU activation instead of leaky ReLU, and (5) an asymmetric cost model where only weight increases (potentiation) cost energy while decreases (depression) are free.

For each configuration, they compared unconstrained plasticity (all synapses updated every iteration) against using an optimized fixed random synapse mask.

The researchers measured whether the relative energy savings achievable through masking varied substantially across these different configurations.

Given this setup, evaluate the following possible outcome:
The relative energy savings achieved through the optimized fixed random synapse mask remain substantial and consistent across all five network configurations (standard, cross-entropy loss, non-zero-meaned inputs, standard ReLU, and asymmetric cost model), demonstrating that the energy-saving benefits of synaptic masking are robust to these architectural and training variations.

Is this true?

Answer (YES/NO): YES